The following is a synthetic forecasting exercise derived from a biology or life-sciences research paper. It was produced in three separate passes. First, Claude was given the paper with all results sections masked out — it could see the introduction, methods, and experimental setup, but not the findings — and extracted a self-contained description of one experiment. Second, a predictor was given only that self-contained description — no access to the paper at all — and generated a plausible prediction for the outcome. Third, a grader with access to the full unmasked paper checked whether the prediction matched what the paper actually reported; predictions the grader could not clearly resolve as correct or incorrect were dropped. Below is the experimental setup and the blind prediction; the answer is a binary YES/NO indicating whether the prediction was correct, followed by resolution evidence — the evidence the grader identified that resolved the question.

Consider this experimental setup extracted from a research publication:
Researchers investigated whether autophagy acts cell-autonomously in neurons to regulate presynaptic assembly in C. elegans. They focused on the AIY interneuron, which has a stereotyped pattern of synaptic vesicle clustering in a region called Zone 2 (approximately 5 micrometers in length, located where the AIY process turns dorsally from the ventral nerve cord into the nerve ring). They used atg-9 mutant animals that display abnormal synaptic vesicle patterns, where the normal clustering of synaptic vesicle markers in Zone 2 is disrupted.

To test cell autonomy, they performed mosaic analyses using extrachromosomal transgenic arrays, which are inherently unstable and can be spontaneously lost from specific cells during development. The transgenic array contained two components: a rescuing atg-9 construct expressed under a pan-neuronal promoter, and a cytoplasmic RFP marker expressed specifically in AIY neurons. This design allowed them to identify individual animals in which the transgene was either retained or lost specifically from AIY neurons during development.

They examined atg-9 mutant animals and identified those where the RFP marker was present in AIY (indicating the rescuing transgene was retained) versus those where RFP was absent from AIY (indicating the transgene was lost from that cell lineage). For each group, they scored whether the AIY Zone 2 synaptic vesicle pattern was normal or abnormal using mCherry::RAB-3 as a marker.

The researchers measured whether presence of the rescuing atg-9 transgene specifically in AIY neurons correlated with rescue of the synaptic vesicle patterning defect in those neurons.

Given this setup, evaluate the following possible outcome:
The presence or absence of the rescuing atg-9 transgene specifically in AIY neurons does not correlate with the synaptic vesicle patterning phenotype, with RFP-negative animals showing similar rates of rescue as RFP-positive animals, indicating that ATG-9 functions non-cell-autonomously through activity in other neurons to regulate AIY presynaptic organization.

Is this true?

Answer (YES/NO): NO